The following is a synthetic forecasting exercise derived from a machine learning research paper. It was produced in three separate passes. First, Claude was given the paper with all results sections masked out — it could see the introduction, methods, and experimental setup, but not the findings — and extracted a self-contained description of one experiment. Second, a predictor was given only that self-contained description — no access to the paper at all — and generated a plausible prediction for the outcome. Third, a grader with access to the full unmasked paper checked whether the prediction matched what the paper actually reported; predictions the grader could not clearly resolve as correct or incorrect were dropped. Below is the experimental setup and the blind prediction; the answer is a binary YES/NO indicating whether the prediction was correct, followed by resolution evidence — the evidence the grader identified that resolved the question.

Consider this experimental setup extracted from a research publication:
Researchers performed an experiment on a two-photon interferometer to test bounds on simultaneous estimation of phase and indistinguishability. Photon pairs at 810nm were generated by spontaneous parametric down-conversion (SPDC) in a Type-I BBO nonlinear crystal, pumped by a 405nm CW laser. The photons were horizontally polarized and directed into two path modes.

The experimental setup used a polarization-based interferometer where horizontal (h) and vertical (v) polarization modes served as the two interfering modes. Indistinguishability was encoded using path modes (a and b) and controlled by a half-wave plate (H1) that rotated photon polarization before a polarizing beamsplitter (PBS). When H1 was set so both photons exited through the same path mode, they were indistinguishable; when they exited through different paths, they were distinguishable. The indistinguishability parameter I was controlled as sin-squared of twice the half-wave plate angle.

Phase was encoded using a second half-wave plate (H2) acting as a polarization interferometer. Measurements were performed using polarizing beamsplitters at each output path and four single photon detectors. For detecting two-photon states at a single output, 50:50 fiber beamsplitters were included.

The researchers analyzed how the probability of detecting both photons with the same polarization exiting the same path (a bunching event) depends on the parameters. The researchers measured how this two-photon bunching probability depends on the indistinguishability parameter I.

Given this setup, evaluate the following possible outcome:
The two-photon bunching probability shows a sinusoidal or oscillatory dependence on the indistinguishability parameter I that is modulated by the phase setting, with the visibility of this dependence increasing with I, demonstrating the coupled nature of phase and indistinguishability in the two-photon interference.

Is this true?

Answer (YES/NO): NO